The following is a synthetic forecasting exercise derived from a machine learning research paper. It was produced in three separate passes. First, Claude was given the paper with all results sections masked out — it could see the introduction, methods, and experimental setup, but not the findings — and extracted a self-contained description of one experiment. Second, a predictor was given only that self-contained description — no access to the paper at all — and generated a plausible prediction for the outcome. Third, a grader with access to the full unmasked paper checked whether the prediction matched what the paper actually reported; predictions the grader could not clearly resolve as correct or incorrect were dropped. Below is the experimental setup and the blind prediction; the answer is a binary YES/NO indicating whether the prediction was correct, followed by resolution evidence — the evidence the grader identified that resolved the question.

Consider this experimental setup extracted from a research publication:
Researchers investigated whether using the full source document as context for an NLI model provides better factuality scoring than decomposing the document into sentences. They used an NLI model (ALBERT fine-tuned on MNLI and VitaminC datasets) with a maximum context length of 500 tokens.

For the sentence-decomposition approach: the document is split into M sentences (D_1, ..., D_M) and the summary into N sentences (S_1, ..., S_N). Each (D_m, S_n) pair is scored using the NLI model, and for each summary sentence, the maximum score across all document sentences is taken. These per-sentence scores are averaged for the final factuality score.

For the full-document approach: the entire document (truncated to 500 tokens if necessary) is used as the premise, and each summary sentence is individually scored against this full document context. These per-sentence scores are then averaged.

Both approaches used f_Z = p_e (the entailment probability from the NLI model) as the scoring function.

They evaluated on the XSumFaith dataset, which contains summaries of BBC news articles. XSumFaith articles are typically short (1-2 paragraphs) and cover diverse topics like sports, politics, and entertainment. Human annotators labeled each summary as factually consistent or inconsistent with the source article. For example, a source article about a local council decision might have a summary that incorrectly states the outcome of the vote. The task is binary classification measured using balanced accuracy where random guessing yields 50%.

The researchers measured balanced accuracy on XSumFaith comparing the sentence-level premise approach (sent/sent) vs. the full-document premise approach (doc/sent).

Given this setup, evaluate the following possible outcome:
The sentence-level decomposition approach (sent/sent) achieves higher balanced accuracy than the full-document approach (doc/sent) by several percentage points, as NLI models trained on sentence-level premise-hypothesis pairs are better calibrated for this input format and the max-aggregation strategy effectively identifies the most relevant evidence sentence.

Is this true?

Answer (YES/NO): NO